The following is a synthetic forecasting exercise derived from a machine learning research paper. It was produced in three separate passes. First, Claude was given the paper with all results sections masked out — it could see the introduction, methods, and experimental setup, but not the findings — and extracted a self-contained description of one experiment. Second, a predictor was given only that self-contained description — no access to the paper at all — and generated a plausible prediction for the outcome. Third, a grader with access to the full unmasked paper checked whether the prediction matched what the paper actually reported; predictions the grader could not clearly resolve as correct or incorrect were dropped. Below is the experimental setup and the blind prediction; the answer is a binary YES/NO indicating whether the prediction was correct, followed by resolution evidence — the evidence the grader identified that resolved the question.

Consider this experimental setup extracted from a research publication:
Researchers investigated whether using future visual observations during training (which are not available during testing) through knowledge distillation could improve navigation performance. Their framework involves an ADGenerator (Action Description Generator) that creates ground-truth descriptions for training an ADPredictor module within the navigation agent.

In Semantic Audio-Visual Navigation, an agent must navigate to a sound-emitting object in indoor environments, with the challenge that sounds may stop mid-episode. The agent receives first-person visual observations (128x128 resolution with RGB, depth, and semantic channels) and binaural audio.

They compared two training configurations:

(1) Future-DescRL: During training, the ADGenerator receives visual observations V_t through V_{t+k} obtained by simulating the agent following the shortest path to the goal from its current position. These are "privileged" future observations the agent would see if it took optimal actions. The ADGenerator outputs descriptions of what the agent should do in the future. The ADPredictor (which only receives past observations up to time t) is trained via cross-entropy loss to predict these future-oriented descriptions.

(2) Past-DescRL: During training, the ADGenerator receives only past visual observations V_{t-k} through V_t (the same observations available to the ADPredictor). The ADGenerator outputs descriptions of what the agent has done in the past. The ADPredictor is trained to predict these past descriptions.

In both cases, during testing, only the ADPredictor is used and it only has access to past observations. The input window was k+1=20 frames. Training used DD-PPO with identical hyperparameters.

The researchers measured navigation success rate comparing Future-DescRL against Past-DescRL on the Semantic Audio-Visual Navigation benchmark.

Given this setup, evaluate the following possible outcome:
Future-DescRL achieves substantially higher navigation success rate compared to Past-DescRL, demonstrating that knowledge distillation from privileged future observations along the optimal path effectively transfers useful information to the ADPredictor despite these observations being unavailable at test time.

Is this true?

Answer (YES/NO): NO